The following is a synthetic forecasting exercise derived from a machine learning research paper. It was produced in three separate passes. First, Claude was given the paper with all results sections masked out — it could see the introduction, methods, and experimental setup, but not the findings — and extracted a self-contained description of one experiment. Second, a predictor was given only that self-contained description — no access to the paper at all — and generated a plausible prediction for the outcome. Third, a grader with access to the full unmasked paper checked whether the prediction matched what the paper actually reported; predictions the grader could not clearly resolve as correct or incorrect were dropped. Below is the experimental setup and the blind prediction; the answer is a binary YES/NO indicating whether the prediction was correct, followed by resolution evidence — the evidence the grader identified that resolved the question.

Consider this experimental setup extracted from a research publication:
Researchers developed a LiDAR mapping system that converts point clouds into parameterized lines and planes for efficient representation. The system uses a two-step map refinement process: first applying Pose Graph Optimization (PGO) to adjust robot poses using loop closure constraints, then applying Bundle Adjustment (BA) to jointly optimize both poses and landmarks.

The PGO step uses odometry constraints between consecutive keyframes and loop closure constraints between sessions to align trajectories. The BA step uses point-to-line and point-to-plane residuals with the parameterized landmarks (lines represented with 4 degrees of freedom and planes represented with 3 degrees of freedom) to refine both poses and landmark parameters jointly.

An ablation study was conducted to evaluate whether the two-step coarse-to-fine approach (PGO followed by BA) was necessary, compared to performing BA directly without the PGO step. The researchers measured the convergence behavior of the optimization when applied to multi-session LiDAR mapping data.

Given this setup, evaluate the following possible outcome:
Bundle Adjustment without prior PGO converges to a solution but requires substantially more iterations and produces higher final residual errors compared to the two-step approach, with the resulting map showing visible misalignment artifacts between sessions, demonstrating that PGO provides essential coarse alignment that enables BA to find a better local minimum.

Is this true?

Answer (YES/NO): NO